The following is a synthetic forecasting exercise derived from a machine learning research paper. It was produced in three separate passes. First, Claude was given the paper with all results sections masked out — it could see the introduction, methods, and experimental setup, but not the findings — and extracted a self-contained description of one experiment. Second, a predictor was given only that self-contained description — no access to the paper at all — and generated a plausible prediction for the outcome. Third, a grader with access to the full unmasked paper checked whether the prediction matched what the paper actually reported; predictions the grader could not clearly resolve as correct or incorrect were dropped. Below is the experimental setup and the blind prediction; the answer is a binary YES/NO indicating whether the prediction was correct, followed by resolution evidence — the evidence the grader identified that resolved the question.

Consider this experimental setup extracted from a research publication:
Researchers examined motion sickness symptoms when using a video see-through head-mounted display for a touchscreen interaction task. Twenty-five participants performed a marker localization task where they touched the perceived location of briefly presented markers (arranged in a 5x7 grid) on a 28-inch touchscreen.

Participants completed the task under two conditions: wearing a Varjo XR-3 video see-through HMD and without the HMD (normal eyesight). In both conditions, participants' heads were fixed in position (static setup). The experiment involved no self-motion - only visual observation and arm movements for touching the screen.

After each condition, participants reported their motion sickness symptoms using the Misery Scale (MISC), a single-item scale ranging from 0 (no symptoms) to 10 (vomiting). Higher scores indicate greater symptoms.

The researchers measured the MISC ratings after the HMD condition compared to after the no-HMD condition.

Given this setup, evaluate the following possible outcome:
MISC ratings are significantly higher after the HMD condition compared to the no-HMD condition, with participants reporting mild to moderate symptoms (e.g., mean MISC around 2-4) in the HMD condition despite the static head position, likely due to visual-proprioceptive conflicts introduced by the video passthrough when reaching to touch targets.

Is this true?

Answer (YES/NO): NO